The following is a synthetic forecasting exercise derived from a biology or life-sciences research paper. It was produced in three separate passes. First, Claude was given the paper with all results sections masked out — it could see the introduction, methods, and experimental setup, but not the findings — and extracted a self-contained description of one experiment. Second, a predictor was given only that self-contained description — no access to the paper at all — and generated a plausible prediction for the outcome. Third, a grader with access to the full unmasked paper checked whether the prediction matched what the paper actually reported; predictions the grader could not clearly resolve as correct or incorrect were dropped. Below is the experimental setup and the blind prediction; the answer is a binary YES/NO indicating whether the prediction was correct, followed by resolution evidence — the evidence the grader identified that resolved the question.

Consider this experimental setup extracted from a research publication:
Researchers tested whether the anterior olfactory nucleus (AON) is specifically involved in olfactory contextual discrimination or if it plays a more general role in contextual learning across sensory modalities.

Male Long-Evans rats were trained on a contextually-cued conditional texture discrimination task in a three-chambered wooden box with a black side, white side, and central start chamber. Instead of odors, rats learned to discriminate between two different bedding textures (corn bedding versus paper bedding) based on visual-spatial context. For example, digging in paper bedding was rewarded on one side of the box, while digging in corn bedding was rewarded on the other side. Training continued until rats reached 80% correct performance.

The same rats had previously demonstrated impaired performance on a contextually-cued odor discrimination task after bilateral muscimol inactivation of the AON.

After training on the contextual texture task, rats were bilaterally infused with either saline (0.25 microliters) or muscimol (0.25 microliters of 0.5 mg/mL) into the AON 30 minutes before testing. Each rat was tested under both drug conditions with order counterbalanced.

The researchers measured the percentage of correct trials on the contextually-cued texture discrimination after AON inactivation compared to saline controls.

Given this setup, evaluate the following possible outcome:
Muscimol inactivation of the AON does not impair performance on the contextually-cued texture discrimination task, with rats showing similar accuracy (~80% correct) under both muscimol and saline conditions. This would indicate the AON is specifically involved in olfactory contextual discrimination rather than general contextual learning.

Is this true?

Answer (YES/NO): YES